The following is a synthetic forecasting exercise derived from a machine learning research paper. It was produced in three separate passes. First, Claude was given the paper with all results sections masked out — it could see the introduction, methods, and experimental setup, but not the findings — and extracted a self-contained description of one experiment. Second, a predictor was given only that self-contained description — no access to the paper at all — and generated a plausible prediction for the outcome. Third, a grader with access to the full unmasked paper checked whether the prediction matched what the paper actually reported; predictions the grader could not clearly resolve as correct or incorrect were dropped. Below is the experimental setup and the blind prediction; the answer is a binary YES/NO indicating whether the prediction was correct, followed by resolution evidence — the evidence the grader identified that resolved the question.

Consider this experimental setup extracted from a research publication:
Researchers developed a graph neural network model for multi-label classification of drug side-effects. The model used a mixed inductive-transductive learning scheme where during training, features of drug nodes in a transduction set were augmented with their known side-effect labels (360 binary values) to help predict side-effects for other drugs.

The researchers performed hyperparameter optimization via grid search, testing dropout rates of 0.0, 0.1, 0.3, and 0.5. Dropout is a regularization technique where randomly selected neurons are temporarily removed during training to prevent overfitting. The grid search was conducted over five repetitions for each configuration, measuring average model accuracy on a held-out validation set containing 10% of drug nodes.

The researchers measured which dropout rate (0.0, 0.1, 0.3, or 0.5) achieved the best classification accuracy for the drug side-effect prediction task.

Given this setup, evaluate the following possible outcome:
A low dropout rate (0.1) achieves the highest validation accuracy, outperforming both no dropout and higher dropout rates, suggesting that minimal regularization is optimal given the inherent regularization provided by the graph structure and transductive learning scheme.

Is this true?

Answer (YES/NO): NO